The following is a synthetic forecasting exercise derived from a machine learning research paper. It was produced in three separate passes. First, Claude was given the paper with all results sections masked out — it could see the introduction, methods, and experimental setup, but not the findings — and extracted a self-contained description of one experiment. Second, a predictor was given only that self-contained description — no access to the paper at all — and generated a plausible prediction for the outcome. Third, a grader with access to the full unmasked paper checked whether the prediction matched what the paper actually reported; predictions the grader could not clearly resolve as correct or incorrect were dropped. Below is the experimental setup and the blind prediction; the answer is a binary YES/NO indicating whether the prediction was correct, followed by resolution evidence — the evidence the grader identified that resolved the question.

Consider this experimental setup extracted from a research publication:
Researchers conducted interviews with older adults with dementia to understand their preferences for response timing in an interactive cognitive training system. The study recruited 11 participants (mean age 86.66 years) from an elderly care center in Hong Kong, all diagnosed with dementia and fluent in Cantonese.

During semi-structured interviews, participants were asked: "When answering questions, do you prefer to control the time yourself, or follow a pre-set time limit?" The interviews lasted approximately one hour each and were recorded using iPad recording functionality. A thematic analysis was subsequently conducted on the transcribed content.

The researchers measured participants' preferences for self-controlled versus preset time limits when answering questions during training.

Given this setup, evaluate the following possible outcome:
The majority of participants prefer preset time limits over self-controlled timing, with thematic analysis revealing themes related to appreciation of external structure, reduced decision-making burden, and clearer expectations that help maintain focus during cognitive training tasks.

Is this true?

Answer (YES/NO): NO